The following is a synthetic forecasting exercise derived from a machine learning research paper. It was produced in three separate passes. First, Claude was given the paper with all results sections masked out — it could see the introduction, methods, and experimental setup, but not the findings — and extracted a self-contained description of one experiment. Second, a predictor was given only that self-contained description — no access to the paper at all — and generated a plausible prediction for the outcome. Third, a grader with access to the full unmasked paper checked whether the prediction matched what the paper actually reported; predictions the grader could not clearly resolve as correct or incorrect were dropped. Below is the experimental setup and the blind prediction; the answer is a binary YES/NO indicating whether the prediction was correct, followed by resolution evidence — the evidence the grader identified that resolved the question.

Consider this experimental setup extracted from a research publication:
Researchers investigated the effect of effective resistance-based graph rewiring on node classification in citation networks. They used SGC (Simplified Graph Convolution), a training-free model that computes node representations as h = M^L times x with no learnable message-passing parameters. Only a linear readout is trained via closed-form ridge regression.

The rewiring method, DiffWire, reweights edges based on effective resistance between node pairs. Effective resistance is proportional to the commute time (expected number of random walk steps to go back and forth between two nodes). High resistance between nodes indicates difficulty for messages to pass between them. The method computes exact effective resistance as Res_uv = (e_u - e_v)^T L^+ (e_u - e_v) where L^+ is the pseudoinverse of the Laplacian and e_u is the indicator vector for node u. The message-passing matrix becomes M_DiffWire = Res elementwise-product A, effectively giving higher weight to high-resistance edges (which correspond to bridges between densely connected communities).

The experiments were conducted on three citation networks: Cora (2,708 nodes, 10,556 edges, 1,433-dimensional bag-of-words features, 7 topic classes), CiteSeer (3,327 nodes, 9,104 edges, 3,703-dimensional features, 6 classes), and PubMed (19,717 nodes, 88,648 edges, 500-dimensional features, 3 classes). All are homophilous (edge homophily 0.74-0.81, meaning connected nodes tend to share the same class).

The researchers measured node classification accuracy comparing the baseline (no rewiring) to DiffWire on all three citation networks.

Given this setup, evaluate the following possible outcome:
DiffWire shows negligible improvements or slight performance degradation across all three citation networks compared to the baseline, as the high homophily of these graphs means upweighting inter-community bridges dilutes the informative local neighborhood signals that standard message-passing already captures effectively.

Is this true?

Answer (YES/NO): NO